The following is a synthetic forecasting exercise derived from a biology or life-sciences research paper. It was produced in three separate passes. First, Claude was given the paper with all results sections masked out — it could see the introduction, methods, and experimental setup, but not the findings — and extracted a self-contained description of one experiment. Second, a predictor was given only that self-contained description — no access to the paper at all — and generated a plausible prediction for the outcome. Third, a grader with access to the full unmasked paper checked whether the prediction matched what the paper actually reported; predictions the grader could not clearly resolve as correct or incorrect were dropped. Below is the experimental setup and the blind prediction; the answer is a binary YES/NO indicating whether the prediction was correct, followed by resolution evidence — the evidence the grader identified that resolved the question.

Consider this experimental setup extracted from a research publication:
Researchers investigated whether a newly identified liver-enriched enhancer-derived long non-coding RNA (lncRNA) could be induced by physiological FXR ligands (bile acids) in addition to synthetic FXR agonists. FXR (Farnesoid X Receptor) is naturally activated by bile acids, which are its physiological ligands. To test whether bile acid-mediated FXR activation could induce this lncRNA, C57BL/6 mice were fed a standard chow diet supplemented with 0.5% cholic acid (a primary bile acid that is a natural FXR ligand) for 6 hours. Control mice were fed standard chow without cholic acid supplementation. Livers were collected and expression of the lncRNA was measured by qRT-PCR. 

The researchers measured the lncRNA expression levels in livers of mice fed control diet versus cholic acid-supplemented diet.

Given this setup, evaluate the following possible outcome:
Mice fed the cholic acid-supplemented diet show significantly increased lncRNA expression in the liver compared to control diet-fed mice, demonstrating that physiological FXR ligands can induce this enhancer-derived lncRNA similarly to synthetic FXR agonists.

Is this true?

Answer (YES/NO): NO